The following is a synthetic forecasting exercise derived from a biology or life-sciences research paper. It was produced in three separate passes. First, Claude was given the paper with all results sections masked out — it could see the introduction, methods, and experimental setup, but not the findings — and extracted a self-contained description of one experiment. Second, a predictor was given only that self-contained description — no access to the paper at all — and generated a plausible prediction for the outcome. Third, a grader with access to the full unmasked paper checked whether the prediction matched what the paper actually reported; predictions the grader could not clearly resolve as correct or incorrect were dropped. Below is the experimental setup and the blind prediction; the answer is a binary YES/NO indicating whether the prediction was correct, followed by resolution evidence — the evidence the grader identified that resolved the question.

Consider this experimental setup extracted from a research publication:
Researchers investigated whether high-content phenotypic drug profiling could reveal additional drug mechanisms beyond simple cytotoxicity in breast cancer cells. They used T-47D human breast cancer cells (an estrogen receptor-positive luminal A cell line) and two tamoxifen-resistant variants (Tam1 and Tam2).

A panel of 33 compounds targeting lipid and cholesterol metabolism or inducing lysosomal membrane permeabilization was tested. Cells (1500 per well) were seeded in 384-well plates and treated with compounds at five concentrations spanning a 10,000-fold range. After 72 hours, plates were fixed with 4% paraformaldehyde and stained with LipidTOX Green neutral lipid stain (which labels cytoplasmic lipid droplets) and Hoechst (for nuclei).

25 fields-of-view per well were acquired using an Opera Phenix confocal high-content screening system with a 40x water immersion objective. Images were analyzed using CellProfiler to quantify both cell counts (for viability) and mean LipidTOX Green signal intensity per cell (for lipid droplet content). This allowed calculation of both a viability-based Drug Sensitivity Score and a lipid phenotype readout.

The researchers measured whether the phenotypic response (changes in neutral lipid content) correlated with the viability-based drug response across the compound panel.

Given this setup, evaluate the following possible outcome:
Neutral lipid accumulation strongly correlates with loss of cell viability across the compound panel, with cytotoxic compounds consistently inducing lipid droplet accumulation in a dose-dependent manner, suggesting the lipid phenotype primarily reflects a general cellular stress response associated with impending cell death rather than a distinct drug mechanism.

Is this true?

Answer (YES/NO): NO